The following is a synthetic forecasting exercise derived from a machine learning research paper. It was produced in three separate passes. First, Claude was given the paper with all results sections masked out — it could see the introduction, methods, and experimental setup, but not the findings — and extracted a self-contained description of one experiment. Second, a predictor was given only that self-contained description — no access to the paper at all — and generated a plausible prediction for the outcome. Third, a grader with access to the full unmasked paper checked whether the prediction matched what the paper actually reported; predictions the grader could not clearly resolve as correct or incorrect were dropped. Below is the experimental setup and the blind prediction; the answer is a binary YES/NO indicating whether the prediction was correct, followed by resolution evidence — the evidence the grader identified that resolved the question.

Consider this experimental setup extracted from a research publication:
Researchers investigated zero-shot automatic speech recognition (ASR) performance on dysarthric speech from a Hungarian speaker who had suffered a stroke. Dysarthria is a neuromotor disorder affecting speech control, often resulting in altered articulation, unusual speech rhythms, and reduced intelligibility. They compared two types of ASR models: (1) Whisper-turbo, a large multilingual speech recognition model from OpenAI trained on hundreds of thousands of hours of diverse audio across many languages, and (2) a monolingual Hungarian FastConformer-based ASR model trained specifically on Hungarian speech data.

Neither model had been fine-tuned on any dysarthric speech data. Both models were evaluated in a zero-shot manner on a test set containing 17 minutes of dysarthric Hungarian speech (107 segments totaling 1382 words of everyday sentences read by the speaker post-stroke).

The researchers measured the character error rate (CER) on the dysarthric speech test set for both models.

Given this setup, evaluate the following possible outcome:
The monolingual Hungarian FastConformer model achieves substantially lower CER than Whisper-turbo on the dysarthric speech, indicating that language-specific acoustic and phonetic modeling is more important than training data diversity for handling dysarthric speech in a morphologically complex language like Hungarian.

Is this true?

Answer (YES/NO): YES